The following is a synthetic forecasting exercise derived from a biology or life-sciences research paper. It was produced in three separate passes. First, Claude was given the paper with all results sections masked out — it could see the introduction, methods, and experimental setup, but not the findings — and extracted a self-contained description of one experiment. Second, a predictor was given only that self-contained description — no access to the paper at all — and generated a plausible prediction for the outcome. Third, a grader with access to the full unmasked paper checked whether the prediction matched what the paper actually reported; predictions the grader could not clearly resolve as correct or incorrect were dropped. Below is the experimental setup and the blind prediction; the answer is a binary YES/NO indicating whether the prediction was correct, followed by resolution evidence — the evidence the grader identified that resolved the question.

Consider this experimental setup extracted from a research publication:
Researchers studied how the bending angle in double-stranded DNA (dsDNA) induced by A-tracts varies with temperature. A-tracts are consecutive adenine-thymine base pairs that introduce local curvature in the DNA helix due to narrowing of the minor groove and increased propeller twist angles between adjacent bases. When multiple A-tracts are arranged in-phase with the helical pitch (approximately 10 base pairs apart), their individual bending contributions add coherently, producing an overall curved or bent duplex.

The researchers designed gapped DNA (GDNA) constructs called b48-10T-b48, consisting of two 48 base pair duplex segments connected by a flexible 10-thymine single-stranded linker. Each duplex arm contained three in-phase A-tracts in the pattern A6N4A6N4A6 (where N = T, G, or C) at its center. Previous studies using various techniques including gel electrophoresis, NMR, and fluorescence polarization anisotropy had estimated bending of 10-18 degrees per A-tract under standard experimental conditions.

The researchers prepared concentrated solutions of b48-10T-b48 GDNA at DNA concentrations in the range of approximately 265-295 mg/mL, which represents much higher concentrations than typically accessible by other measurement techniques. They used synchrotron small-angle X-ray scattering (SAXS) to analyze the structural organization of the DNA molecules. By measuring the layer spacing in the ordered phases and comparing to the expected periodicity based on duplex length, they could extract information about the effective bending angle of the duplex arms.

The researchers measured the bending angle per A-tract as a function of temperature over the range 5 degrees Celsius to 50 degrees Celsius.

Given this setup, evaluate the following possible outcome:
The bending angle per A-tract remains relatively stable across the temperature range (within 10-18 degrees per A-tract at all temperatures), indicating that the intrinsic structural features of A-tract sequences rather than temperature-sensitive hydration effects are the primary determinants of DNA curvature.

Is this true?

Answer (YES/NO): NO